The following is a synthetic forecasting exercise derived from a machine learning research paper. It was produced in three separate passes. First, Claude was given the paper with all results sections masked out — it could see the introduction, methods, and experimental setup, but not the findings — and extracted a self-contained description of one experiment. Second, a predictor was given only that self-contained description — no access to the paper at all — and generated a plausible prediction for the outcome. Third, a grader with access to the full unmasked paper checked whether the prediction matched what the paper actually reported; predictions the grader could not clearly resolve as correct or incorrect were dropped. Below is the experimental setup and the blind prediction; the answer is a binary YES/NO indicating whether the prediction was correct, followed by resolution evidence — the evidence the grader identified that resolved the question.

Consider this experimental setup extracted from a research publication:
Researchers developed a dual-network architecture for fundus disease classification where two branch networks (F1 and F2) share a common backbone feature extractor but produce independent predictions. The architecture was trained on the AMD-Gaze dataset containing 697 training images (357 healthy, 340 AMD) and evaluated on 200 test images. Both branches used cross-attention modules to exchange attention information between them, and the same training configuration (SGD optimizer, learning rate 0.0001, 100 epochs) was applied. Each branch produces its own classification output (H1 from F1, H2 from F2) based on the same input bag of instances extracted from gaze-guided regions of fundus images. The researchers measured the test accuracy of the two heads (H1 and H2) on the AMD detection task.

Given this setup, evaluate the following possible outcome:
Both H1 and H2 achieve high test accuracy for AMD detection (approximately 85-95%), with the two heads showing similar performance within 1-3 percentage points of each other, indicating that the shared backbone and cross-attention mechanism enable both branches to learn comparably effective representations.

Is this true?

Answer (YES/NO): YES